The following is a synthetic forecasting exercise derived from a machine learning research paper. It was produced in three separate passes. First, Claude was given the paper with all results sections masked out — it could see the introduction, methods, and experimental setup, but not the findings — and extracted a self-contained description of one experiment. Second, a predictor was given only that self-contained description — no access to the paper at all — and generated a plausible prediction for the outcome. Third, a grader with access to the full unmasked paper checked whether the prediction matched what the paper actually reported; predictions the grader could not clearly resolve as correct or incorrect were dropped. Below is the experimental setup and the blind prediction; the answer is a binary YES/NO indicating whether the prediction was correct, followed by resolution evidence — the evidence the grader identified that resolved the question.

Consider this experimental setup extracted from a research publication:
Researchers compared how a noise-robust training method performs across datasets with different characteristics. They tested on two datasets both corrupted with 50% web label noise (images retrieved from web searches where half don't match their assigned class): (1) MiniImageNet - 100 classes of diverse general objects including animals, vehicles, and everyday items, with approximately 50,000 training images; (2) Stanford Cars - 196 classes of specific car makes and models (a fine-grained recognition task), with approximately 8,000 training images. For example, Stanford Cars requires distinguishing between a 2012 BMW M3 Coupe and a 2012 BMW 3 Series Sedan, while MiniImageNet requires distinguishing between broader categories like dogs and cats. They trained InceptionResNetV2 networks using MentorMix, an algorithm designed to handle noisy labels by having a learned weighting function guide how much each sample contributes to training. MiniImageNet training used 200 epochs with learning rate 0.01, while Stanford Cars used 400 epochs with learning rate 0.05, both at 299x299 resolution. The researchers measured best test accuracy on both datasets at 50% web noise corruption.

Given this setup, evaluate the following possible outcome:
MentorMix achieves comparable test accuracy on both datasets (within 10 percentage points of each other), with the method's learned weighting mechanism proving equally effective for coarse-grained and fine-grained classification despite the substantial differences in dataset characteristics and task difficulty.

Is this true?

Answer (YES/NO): NO